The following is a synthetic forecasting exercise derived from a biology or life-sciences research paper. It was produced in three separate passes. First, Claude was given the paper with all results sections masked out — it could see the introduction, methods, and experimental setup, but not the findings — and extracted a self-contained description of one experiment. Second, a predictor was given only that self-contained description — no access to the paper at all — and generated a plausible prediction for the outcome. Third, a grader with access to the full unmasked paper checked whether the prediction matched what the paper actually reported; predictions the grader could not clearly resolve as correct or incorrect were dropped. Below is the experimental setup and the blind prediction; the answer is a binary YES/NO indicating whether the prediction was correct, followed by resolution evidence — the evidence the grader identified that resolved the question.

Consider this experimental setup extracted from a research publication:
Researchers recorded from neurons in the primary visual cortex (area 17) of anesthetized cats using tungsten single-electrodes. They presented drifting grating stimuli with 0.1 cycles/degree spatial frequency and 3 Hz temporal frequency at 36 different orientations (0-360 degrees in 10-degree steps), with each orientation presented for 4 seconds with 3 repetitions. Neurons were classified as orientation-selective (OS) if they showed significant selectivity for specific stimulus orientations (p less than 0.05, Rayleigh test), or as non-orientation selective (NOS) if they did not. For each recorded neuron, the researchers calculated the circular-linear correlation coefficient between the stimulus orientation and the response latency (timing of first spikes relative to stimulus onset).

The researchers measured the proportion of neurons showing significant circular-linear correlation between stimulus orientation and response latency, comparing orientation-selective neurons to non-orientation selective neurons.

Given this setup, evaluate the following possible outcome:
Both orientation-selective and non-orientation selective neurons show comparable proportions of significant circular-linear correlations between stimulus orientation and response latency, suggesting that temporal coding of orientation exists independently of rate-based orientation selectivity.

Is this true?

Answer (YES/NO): NO